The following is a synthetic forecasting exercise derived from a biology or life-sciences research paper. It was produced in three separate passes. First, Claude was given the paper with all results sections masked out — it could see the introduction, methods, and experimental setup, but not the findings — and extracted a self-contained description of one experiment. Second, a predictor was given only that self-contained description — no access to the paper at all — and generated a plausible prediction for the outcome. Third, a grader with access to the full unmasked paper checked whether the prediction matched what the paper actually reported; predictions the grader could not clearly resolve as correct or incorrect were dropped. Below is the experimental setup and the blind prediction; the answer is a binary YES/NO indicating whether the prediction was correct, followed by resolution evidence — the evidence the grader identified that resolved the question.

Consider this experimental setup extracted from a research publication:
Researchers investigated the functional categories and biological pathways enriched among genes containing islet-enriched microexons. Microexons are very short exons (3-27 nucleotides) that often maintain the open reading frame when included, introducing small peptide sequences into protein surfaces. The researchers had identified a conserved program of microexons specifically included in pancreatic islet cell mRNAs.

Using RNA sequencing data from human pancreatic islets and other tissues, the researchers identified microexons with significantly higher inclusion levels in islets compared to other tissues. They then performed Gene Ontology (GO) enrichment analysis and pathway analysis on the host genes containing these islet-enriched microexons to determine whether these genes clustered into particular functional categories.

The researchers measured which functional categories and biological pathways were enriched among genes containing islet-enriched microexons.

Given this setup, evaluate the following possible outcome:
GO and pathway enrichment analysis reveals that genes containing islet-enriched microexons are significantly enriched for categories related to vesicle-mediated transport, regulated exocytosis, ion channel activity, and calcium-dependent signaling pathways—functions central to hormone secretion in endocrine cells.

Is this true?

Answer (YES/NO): YES